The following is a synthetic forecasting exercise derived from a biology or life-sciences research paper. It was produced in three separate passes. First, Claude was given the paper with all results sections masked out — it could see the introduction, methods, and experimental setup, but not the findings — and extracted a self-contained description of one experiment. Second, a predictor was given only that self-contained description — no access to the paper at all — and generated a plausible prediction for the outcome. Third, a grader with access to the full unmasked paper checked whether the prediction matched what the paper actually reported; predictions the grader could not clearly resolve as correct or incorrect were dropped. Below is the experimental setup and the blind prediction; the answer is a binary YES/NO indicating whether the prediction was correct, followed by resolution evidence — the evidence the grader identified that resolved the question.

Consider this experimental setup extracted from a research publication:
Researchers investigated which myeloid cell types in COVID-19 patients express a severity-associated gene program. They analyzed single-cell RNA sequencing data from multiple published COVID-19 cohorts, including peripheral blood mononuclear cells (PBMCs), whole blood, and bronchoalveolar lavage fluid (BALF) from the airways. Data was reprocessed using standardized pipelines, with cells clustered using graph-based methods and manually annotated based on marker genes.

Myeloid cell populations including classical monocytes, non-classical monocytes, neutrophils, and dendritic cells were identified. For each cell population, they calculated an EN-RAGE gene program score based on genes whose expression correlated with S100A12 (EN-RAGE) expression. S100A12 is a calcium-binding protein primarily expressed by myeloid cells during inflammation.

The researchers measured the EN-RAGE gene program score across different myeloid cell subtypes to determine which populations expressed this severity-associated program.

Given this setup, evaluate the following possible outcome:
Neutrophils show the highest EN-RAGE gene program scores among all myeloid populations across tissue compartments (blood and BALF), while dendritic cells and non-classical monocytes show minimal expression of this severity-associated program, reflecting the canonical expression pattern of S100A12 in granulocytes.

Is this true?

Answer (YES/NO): NO